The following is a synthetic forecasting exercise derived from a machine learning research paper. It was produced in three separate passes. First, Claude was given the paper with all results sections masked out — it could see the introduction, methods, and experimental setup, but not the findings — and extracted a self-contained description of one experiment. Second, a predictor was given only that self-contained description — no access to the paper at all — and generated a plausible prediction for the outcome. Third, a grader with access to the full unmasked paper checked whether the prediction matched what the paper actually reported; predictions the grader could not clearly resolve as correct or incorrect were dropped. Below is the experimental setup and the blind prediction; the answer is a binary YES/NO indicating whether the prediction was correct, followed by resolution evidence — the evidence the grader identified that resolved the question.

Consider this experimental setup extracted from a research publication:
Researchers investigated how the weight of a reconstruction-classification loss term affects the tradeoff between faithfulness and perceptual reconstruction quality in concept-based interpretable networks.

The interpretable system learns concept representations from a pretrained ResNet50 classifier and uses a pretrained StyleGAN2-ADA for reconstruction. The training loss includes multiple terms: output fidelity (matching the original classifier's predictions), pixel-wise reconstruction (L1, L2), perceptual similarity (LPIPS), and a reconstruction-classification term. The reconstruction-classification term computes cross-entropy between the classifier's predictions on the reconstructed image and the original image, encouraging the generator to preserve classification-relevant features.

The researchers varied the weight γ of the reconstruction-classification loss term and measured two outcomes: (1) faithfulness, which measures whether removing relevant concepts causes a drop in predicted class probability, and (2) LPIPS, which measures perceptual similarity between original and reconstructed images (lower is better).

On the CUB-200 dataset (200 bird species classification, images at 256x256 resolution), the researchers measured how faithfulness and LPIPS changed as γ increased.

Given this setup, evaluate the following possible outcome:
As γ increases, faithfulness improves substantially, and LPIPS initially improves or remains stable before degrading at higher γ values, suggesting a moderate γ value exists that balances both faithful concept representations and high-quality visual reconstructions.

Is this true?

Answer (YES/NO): NO